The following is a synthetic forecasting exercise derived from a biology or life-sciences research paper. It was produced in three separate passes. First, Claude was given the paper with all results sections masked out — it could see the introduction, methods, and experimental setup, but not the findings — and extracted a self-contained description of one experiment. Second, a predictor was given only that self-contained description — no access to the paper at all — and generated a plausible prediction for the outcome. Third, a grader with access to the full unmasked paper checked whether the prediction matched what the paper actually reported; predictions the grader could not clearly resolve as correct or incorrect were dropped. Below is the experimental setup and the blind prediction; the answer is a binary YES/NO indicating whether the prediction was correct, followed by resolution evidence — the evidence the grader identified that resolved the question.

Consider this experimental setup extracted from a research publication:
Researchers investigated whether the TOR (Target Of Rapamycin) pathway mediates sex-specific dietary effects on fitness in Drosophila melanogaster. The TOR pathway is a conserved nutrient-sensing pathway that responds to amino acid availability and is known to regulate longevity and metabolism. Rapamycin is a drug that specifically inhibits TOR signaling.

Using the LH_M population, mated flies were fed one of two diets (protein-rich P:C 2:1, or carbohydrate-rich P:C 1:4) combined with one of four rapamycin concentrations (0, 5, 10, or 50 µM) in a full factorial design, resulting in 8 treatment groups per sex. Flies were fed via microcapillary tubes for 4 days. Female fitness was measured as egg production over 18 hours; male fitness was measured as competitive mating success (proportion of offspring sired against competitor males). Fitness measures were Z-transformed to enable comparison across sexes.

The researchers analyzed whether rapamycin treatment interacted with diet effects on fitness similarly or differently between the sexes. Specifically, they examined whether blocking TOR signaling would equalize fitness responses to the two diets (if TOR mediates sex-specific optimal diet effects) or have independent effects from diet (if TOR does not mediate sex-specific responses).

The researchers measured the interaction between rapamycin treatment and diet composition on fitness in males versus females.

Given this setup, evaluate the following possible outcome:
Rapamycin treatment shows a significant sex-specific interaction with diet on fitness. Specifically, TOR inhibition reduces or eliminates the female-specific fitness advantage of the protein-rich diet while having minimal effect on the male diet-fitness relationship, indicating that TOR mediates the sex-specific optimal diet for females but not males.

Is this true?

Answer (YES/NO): NO